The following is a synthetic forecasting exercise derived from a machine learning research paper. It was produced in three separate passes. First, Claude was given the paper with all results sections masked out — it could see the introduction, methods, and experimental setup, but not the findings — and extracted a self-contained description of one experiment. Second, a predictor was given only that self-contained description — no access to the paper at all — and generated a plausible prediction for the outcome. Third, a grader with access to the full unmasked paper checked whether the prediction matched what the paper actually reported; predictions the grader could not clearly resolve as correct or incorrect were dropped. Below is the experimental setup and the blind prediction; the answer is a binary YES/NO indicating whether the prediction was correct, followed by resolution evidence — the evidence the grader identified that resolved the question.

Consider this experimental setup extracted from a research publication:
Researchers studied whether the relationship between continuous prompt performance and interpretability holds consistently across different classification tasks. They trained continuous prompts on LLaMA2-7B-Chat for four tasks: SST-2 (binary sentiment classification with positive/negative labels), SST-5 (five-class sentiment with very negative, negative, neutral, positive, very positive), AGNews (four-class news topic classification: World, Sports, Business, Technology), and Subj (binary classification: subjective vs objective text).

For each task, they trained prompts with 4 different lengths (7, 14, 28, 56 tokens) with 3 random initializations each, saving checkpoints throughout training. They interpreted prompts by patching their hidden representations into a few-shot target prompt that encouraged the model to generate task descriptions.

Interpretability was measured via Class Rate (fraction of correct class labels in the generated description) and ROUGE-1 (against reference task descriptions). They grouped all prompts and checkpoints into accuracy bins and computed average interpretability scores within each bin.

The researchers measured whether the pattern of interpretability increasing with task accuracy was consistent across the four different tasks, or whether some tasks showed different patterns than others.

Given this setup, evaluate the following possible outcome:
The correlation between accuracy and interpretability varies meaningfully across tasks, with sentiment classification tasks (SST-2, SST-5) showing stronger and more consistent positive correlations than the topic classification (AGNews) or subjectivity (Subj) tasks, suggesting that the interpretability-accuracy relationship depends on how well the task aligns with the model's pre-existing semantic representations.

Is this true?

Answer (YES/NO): NO